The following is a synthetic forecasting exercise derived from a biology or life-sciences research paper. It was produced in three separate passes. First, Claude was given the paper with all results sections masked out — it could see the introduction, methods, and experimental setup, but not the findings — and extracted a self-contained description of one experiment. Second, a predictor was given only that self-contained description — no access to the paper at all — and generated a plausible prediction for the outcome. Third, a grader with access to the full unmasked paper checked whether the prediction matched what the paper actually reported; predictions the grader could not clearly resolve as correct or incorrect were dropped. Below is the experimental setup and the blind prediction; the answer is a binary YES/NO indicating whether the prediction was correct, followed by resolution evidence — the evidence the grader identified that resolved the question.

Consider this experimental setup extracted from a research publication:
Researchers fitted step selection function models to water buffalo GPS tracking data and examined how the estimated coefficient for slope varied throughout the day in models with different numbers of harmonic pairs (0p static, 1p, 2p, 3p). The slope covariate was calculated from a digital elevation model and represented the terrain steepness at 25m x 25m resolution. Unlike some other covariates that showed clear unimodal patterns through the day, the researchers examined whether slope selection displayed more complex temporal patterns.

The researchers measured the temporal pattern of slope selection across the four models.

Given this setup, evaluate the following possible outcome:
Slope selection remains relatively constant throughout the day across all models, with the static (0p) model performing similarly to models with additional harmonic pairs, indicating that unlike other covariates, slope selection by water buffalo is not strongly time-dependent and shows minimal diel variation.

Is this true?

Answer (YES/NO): NO